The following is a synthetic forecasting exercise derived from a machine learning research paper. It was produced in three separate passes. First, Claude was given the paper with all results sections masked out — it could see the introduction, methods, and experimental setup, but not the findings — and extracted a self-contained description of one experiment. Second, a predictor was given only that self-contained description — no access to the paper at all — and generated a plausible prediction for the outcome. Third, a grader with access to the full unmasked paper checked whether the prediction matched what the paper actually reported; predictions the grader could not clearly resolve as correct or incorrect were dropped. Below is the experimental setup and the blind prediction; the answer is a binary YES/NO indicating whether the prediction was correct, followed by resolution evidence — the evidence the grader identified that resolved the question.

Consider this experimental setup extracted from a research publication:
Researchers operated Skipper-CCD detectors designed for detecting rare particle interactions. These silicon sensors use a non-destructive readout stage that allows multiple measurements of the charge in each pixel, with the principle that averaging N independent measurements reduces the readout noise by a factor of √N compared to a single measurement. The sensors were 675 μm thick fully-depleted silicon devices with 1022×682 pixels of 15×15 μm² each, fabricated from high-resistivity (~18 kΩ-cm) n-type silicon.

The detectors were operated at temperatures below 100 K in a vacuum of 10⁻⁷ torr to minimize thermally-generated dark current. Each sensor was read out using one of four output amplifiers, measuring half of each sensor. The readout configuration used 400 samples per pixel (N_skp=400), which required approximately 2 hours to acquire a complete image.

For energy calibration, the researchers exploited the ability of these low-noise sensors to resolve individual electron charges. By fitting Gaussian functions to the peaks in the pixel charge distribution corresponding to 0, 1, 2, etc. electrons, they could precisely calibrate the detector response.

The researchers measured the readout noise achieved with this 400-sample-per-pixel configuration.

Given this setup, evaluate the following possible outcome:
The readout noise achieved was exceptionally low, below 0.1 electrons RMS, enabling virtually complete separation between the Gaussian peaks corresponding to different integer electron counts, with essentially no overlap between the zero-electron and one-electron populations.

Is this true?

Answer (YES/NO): NO